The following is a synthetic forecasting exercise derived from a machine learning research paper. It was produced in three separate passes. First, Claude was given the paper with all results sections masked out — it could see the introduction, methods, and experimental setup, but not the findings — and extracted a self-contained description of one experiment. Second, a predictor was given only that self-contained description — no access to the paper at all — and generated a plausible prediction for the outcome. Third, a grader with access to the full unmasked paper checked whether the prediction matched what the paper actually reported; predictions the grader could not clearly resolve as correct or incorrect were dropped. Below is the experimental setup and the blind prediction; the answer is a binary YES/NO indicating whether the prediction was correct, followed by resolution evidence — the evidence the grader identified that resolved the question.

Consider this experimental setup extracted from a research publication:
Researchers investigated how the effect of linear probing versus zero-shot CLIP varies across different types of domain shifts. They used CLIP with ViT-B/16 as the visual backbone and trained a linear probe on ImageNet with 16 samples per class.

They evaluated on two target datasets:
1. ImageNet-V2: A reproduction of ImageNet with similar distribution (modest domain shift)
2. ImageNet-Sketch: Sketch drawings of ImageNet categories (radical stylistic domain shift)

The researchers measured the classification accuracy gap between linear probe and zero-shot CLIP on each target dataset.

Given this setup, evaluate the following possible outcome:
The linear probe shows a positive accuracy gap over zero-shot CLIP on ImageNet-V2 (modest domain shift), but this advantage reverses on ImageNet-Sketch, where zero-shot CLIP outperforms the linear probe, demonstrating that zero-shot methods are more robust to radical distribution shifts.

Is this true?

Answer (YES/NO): NO